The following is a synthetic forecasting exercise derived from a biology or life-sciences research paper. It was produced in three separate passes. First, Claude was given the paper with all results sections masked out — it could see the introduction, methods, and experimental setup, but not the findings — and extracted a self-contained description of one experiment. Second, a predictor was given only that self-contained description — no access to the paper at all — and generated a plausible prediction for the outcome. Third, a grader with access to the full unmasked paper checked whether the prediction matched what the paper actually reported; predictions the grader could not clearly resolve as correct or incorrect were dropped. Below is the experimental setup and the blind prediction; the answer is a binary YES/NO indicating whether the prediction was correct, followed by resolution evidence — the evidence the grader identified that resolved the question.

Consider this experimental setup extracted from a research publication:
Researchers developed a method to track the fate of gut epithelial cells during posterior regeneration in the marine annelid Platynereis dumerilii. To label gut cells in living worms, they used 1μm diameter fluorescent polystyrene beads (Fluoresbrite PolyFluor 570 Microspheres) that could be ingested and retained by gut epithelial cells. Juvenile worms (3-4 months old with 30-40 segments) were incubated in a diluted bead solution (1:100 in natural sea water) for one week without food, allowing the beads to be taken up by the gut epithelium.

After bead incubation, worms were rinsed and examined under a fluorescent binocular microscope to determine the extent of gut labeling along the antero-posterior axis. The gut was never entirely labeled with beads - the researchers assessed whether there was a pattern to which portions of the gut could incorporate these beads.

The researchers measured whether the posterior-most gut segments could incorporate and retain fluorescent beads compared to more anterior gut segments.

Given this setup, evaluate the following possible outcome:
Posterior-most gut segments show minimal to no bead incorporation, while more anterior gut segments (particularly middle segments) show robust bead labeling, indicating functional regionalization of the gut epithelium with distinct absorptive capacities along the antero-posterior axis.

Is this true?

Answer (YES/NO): YES